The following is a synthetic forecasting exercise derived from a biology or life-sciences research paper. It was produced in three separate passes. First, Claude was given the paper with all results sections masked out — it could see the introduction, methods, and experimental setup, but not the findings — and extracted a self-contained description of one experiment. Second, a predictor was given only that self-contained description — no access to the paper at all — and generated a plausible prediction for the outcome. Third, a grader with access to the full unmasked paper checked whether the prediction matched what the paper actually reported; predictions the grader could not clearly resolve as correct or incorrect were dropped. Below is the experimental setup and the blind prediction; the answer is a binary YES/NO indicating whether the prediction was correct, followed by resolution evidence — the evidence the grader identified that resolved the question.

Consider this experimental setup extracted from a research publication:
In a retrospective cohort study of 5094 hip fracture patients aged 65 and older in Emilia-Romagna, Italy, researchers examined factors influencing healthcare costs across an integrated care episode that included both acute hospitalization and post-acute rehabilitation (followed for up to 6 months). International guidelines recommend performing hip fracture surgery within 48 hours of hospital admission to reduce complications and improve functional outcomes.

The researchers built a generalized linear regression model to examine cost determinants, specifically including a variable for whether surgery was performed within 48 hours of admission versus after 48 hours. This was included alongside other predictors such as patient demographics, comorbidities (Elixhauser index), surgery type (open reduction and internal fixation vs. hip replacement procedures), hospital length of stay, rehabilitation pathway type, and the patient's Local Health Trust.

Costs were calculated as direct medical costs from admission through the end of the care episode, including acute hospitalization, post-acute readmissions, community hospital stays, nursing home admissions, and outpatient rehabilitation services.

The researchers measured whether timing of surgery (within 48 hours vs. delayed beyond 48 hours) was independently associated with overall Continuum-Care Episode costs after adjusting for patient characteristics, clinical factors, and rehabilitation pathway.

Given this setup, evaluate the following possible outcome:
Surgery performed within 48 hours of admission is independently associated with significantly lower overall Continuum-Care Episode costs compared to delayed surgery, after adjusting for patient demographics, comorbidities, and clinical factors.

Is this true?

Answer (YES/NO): NO